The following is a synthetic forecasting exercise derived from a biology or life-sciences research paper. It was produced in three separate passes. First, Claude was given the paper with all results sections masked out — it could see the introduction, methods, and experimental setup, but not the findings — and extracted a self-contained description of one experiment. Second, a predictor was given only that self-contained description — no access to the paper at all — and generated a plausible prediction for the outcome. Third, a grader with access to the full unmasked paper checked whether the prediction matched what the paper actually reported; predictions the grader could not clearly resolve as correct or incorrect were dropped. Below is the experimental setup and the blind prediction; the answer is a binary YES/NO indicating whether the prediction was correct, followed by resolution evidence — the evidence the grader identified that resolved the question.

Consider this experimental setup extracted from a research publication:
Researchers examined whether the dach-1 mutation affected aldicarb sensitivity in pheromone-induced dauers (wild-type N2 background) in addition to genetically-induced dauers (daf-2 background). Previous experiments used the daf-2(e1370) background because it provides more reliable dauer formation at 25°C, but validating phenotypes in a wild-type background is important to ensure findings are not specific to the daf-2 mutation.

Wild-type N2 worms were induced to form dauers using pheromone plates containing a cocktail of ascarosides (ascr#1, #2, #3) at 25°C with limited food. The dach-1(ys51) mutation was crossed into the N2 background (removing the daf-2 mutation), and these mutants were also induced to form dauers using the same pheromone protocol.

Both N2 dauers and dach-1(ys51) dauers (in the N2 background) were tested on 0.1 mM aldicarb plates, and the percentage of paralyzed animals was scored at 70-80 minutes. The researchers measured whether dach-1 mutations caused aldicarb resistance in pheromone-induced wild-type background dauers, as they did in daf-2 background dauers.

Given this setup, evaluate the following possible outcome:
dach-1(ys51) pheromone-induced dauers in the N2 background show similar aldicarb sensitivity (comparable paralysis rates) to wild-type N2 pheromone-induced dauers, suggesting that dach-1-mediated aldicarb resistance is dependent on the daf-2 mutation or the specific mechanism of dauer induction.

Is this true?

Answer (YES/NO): NO